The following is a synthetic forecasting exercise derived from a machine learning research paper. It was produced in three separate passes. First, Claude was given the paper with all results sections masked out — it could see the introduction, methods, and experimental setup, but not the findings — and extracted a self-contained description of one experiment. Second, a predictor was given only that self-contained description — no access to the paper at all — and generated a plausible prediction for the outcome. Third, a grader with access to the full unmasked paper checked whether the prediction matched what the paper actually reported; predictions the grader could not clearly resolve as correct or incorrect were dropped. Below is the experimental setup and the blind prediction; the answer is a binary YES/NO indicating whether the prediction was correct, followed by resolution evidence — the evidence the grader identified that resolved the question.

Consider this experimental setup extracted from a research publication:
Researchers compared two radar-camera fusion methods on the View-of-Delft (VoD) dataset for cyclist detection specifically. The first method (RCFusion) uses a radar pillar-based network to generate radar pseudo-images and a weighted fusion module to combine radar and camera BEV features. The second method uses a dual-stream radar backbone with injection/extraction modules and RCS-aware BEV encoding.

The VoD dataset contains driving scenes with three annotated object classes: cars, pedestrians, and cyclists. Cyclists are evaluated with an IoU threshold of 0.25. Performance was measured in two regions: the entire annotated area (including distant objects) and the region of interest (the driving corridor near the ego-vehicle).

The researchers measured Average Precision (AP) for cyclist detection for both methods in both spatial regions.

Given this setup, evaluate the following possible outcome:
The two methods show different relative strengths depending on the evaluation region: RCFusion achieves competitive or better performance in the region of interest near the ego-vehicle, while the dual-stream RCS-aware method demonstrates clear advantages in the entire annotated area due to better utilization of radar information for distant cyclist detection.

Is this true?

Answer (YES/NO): YES